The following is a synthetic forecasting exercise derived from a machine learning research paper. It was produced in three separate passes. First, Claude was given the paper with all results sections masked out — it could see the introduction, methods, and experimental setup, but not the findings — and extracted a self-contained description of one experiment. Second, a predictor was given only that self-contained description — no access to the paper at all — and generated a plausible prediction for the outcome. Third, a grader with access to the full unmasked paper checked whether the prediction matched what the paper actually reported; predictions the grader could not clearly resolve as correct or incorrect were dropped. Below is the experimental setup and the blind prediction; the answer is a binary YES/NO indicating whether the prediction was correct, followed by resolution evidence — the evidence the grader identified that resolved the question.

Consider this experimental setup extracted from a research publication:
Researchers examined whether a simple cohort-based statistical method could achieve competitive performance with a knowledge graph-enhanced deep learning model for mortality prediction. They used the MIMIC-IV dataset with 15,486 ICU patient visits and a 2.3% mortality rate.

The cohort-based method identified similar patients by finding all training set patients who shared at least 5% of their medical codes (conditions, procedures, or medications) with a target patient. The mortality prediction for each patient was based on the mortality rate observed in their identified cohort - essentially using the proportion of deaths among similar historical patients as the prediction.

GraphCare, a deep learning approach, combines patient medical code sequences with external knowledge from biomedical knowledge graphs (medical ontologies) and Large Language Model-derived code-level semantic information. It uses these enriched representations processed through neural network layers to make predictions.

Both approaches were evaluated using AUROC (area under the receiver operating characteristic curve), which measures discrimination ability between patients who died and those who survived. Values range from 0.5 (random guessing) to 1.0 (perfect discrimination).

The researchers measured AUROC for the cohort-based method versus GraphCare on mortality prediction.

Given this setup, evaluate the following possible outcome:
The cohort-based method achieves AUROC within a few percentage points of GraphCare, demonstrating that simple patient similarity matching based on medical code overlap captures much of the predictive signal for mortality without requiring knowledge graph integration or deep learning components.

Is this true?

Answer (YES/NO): NO